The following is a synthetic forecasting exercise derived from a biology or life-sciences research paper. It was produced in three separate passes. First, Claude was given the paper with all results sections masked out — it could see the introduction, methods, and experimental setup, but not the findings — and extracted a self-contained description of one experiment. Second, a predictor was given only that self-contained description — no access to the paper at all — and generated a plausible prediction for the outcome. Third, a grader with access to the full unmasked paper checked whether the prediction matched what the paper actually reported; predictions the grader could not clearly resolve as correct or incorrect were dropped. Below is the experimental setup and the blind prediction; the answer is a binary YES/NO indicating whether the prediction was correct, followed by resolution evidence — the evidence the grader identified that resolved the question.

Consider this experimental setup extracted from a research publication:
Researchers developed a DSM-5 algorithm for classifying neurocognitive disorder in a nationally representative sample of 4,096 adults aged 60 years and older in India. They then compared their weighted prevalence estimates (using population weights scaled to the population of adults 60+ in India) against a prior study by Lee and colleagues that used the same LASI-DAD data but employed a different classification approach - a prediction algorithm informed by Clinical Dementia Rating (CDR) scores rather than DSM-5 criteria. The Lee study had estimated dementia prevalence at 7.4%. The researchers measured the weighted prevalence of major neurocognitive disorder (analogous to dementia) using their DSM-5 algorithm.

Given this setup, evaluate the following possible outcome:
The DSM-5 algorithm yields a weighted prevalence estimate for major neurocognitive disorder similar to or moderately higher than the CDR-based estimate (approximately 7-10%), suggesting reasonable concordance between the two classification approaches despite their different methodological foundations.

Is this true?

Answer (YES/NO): YES